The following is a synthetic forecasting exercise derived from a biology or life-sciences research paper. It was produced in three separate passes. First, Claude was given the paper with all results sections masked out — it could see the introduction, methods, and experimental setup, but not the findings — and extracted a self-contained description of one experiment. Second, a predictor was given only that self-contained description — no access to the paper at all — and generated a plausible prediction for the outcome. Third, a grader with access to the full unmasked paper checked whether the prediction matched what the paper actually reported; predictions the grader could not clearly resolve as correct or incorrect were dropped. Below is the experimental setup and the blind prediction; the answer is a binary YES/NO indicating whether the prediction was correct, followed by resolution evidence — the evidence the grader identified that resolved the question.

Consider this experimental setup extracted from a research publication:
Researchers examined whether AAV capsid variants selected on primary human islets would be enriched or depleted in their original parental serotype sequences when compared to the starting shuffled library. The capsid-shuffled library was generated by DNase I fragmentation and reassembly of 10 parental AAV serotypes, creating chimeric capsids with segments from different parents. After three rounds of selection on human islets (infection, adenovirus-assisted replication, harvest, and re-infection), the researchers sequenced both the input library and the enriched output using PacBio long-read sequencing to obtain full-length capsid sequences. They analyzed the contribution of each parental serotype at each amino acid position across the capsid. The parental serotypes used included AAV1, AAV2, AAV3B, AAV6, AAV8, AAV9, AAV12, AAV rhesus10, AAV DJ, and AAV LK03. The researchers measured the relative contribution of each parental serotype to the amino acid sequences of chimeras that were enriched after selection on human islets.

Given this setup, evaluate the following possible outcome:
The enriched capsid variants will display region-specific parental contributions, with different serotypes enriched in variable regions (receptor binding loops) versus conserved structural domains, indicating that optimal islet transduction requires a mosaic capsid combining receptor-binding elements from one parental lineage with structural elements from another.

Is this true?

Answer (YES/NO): NO